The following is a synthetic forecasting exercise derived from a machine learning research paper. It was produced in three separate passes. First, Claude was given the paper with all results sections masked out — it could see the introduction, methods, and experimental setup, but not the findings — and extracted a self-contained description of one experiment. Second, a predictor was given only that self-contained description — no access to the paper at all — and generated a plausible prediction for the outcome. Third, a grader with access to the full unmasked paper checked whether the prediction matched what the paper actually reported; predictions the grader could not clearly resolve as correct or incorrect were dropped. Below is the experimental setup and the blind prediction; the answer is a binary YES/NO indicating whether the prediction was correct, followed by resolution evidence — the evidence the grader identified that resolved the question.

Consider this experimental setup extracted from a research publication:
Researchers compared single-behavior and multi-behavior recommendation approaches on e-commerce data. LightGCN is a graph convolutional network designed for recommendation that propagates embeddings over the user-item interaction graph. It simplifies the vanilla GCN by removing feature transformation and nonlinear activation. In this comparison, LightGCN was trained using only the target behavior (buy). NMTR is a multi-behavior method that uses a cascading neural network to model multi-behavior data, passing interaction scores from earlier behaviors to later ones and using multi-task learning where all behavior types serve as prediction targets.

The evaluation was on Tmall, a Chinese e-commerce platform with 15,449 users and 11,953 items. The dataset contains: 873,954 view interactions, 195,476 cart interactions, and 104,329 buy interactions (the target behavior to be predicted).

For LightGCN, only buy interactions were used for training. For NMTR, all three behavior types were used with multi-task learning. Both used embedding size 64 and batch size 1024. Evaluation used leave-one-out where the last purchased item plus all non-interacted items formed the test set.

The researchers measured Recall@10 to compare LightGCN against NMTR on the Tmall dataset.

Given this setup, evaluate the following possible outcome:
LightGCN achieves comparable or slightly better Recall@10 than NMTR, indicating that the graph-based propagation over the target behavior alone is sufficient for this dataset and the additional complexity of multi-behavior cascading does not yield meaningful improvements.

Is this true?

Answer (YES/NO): NO